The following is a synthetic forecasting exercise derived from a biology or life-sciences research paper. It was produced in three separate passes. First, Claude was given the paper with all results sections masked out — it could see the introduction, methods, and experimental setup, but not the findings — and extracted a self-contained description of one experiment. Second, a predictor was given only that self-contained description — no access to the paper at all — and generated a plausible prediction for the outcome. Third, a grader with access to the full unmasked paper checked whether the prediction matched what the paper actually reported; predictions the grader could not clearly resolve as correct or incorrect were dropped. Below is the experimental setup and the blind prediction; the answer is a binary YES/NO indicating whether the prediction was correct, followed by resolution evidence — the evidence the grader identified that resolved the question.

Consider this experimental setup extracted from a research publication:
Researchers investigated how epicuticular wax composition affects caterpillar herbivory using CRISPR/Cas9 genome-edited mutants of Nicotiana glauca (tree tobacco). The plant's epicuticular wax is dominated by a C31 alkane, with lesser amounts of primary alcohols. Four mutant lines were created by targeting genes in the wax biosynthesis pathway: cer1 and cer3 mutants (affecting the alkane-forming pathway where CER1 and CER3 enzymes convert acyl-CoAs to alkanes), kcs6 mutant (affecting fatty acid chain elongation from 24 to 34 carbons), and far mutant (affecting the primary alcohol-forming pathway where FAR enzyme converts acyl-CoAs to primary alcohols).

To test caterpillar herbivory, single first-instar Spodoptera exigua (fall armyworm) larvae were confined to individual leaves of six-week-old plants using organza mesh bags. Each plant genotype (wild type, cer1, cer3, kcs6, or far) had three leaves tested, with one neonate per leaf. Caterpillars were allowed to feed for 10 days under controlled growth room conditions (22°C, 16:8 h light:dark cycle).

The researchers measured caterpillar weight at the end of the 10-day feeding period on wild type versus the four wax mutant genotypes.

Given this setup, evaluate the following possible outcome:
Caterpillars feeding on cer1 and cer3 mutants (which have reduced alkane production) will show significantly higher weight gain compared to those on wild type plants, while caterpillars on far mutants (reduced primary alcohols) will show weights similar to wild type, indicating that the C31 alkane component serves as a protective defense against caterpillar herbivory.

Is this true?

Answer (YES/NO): NO